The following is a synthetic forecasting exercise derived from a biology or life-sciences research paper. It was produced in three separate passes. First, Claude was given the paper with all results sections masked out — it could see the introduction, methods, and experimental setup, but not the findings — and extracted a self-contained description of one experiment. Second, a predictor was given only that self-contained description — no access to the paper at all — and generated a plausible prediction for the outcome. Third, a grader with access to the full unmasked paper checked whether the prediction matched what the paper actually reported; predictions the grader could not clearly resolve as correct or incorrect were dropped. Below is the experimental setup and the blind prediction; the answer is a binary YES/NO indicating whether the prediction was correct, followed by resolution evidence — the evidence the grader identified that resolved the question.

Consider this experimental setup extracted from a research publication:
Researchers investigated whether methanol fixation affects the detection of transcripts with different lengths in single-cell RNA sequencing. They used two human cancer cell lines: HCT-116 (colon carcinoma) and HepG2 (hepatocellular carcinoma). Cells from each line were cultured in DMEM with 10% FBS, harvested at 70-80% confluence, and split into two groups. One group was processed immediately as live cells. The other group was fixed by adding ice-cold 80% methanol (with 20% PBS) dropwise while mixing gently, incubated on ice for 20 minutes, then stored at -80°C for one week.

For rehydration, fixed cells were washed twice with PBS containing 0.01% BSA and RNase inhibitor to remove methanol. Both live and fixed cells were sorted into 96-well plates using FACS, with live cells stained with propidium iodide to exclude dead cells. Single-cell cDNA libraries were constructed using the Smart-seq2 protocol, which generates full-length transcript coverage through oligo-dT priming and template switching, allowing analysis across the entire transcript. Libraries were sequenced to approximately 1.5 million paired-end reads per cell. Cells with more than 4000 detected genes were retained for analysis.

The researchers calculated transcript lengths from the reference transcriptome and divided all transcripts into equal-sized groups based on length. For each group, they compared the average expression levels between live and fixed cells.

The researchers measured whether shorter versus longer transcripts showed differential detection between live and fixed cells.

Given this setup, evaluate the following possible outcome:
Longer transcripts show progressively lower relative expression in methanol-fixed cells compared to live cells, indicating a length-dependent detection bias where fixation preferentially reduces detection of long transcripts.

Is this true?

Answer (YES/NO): YES